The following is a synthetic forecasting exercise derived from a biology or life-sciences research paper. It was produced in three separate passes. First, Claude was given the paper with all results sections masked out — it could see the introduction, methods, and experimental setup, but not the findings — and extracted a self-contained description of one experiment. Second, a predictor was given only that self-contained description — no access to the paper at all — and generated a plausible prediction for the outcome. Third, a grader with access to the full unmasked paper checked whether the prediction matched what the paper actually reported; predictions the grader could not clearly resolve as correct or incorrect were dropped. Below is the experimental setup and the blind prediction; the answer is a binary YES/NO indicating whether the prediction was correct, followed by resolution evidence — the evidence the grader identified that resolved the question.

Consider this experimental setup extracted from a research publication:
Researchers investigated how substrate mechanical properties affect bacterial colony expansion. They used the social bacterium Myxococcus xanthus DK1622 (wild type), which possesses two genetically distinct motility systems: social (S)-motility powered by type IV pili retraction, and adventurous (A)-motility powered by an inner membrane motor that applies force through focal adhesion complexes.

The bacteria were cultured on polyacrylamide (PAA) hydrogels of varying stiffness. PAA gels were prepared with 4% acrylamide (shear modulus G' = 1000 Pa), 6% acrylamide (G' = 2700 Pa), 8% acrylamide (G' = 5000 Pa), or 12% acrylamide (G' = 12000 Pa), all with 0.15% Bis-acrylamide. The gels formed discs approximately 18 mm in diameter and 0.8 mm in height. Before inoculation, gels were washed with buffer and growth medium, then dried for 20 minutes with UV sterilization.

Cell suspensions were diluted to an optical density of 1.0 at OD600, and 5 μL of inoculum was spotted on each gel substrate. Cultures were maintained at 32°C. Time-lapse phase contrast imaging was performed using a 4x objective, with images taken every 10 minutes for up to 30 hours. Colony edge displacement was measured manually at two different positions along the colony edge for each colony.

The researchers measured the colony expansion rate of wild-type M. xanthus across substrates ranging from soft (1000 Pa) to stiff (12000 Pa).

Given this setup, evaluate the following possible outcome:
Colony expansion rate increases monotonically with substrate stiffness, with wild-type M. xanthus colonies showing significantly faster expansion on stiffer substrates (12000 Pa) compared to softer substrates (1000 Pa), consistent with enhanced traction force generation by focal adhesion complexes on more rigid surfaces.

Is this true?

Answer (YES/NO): YES